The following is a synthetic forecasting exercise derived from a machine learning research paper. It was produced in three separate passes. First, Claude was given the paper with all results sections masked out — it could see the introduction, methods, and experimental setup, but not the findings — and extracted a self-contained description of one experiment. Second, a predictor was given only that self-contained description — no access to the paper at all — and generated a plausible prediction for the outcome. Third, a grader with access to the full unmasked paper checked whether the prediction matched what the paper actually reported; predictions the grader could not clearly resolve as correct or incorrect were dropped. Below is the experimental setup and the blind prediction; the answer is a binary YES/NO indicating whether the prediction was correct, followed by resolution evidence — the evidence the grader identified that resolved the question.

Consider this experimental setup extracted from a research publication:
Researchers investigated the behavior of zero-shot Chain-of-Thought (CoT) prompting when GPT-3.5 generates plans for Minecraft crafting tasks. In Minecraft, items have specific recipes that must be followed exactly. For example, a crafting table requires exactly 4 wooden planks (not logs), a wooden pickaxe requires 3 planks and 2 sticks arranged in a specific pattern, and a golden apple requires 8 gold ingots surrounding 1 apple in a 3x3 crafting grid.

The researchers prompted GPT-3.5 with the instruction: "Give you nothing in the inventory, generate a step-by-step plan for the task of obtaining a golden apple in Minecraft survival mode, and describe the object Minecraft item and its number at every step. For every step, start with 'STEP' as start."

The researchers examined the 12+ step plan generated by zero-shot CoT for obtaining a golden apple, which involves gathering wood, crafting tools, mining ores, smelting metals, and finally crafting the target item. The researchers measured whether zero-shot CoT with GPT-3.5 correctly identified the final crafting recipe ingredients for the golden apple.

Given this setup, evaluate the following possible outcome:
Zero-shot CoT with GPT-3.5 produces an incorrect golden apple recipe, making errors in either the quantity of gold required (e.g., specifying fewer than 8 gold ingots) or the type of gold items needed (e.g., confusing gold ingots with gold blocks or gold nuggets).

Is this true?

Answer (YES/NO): NO